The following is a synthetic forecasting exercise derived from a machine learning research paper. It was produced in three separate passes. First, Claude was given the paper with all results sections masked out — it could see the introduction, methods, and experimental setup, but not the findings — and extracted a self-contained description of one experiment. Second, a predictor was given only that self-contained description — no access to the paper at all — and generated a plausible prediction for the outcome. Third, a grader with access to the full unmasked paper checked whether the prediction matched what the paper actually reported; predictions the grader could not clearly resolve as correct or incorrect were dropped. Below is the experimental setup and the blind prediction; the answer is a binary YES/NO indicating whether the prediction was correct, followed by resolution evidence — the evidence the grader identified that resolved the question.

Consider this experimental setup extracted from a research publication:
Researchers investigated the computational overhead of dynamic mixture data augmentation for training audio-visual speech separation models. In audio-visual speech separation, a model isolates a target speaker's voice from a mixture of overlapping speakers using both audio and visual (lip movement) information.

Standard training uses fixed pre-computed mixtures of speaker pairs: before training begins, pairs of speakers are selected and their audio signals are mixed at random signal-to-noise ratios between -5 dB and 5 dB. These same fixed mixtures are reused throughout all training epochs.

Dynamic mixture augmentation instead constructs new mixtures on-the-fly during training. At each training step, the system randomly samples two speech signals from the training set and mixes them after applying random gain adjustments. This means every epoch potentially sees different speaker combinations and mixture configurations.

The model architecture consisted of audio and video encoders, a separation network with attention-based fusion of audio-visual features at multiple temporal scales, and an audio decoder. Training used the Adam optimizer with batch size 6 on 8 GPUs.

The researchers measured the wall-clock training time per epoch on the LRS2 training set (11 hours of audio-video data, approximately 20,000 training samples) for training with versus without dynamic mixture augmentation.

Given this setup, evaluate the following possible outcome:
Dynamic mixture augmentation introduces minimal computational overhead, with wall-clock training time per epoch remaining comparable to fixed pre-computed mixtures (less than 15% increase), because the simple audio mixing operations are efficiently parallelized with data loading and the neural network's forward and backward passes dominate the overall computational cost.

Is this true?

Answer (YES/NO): YES